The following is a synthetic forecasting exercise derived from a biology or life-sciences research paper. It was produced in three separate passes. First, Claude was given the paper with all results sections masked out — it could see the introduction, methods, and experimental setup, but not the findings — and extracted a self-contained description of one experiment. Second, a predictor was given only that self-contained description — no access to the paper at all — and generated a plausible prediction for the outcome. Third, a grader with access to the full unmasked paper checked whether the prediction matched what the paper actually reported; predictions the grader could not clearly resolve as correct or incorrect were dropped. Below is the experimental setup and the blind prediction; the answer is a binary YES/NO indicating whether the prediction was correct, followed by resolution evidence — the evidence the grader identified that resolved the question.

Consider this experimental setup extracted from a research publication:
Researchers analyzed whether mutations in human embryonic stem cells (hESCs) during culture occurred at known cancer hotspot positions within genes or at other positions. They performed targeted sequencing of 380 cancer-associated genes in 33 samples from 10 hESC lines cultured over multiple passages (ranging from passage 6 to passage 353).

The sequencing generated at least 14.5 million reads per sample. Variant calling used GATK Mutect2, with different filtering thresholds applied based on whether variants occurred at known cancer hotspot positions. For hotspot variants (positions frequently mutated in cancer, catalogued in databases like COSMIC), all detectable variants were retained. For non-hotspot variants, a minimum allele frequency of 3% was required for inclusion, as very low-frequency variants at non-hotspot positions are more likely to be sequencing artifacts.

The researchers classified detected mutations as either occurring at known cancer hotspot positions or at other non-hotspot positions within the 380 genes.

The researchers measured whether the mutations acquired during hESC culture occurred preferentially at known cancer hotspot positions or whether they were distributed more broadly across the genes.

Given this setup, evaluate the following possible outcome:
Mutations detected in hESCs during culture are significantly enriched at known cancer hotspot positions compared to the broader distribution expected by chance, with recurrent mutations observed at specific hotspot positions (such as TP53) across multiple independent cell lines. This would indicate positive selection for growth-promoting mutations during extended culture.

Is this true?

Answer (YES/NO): NO